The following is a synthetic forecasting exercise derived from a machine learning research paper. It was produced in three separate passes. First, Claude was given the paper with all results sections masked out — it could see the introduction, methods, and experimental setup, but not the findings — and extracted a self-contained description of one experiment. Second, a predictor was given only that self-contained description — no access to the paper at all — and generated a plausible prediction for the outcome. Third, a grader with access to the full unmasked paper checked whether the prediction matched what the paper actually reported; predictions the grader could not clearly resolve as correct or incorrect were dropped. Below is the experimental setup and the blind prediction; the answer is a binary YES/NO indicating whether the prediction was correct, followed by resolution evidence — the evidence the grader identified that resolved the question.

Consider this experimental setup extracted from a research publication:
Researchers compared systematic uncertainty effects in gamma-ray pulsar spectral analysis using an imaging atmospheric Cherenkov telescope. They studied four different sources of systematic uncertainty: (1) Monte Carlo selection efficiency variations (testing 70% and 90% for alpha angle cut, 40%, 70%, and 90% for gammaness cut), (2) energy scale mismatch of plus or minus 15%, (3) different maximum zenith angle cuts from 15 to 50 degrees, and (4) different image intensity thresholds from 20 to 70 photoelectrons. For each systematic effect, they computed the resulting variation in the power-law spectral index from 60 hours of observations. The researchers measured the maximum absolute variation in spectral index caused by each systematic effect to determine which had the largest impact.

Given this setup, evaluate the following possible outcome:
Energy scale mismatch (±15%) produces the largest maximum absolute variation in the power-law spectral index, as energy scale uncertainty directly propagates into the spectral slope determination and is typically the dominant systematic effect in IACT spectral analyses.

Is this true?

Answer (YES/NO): NO